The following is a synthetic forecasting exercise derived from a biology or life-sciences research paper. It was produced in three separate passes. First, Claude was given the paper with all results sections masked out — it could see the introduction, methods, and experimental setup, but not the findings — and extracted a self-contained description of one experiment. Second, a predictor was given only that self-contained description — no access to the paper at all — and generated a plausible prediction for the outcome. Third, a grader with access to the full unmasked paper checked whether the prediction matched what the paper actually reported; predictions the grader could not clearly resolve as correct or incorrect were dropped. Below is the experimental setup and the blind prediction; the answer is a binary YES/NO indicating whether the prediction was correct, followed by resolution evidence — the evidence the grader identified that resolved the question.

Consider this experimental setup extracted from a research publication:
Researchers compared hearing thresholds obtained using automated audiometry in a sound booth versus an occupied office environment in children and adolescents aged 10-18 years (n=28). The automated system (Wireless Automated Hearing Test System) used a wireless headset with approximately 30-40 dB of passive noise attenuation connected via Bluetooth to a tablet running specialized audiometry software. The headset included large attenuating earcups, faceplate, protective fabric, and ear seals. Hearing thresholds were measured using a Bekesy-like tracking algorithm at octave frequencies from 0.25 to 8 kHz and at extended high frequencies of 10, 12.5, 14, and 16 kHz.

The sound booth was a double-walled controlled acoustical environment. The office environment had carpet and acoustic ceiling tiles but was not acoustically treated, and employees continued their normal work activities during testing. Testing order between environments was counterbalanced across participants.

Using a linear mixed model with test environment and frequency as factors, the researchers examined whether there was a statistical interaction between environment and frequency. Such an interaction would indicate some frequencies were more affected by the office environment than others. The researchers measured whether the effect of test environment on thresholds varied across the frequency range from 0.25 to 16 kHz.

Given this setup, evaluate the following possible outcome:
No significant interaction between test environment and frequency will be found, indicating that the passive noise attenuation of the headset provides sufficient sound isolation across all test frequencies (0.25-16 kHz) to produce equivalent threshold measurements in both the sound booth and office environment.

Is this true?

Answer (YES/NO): NO